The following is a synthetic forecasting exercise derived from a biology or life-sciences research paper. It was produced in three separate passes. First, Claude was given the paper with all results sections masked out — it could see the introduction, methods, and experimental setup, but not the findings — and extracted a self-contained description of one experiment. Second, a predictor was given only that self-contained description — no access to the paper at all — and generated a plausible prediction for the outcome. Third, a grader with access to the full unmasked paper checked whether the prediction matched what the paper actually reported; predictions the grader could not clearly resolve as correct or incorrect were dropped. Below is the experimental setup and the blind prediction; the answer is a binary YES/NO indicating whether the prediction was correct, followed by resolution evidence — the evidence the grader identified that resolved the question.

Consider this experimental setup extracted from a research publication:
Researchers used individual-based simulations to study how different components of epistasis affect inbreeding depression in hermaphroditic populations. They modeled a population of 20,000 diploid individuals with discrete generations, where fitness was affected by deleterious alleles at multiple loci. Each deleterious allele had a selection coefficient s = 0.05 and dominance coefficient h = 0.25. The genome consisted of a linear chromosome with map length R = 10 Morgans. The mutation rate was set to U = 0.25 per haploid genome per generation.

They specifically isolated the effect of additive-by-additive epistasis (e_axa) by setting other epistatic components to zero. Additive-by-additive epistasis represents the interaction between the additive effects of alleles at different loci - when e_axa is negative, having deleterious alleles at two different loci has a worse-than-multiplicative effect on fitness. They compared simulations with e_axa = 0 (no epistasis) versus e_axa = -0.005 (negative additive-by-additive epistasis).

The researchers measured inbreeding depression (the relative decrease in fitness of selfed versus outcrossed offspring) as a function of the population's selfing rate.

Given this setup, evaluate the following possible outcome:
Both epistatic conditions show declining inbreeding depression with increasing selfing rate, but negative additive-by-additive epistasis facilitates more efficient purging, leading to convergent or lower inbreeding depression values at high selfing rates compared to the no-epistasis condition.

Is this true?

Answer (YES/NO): NO